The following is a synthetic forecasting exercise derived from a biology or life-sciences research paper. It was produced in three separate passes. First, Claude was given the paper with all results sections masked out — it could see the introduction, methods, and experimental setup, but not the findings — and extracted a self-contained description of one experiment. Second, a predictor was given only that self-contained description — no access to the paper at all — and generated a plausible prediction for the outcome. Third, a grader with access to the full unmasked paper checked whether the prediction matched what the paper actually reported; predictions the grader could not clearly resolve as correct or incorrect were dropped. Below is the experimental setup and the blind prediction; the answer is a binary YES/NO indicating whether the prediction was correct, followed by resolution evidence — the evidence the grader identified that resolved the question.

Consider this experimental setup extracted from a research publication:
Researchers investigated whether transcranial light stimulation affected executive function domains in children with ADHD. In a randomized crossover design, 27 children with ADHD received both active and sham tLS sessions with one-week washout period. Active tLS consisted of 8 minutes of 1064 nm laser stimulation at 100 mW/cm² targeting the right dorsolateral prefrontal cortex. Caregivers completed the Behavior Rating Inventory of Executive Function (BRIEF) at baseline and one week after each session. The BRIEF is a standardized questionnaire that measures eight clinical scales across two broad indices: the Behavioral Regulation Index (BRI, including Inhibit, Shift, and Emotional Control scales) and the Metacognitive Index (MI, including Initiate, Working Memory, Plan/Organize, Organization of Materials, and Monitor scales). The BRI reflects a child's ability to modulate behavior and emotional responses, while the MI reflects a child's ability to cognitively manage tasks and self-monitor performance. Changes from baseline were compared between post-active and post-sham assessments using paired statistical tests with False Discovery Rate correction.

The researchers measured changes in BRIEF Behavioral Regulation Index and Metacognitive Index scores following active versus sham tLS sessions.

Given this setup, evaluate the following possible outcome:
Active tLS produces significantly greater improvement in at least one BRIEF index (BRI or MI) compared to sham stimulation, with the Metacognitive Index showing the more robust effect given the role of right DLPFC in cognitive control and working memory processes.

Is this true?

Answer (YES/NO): NO